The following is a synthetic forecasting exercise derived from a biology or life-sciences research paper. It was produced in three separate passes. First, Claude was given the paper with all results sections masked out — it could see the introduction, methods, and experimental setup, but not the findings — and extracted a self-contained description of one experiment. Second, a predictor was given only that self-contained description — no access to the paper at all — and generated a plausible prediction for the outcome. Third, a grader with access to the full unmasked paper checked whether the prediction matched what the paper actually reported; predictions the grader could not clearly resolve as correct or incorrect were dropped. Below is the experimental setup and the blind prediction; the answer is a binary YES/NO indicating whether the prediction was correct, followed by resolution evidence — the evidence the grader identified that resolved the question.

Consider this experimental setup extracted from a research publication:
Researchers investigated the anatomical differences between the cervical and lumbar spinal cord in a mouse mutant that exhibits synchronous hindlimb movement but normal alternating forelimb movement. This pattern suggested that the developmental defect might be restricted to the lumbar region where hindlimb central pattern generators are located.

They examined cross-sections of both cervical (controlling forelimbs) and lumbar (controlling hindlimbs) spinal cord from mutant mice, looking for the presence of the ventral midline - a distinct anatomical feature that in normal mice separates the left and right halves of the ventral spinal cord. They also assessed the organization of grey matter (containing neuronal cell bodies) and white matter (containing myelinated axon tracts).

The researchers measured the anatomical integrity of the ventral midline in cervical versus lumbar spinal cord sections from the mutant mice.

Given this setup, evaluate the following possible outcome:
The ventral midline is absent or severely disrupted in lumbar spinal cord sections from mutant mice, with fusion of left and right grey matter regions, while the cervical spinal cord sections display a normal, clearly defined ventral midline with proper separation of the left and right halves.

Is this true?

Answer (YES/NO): YES